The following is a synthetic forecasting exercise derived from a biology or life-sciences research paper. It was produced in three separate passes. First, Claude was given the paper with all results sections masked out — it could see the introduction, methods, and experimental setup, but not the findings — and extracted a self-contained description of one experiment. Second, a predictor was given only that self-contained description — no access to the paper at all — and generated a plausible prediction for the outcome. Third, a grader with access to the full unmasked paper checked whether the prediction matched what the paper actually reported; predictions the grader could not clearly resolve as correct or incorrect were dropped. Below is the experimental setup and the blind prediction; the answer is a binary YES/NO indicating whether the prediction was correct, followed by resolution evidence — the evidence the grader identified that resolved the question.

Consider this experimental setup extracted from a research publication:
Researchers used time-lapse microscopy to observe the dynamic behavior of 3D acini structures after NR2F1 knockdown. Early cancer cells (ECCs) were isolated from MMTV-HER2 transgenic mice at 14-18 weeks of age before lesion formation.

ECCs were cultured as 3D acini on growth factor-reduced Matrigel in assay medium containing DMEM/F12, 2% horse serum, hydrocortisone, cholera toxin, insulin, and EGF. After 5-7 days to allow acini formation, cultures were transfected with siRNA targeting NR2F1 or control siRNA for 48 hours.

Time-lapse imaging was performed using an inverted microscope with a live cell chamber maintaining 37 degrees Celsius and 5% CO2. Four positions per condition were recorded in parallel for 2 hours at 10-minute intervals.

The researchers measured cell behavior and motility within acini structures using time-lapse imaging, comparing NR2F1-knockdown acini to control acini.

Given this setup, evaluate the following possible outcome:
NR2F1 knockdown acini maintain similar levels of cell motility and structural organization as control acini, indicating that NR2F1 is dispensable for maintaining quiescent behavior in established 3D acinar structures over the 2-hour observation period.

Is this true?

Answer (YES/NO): NO